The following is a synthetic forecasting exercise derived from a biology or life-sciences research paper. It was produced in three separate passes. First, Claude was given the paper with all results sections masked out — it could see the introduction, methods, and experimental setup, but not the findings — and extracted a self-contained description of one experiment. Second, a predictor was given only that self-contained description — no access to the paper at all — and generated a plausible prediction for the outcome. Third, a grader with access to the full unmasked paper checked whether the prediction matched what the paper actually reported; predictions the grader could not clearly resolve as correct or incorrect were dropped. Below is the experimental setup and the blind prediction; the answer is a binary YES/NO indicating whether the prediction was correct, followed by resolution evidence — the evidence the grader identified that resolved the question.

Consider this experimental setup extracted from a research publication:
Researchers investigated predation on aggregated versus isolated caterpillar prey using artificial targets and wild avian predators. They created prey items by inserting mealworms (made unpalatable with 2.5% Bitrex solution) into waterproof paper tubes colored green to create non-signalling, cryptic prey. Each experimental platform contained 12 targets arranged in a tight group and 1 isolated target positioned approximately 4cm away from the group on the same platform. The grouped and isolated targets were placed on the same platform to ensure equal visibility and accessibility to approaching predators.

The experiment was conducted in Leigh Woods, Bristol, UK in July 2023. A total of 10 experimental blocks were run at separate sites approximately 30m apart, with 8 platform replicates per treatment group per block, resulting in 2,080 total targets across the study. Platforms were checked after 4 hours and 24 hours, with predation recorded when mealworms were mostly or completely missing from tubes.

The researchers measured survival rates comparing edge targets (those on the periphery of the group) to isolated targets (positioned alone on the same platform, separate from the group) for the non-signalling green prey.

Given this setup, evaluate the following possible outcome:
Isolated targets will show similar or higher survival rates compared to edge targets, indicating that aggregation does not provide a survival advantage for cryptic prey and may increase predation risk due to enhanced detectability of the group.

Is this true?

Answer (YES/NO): YES